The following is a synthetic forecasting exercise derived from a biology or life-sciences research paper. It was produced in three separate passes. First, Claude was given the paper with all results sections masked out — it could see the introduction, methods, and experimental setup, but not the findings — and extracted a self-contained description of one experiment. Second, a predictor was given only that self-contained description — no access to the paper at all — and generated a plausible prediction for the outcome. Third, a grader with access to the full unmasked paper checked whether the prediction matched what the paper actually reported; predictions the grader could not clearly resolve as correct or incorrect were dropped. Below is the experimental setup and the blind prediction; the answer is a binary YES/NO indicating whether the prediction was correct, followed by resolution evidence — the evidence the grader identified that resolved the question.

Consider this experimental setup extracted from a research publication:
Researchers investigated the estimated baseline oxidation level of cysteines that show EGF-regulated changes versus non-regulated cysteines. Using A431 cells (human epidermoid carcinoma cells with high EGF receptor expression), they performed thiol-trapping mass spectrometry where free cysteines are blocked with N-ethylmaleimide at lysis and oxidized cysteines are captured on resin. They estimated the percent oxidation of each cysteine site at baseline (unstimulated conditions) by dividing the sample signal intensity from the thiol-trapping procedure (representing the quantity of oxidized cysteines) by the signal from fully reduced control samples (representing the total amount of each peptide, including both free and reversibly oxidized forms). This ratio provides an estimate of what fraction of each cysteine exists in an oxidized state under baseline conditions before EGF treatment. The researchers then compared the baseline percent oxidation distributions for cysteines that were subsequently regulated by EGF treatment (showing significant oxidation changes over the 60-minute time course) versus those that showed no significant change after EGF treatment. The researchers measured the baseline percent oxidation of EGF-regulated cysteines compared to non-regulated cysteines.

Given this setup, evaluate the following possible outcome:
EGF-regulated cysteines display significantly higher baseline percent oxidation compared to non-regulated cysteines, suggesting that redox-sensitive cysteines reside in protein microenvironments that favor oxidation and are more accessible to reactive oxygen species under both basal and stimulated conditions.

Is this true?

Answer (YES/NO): NO